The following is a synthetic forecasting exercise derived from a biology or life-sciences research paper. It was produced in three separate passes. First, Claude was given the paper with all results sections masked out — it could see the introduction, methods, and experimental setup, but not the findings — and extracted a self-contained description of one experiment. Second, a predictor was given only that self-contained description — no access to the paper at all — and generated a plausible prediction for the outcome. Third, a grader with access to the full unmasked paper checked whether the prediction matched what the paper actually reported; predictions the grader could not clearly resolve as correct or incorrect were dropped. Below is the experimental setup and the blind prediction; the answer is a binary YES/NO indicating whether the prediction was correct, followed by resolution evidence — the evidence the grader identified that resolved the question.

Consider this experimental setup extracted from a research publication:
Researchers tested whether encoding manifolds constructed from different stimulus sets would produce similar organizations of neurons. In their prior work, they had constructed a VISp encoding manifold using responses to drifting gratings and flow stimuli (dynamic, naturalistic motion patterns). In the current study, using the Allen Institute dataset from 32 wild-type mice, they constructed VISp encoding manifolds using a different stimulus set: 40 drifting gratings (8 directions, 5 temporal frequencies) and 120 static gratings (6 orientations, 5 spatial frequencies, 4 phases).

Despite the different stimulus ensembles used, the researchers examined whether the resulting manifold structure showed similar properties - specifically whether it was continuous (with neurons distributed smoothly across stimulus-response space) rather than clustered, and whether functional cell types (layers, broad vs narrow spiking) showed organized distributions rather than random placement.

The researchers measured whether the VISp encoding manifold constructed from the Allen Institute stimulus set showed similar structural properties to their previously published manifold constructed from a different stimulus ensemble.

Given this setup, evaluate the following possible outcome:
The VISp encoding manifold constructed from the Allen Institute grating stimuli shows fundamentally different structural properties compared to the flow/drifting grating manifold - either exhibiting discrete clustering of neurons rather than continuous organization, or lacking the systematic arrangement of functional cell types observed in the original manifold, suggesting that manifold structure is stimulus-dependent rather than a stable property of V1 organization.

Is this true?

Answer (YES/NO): NO